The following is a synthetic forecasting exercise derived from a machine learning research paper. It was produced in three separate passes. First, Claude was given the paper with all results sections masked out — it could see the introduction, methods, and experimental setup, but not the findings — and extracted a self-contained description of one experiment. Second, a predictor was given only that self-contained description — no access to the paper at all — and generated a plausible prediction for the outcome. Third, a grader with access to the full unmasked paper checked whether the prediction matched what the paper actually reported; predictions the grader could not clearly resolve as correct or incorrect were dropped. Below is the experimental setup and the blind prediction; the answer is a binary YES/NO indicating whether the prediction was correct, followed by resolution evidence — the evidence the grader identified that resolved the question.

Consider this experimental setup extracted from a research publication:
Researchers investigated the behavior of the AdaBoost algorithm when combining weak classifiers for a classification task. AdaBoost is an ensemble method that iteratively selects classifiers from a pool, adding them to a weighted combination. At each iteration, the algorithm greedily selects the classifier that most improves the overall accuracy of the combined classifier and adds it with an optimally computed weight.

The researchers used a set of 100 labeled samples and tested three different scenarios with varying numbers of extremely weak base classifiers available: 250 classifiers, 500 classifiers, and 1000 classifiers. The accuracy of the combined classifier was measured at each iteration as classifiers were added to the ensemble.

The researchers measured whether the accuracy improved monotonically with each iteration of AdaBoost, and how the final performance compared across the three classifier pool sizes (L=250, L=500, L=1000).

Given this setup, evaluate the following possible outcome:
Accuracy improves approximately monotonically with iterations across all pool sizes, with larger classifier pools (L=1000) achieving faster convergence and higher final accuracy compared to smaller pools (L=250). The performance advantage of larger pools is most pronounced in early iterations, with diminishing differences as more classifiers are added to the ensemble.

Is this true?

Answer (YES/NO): NO